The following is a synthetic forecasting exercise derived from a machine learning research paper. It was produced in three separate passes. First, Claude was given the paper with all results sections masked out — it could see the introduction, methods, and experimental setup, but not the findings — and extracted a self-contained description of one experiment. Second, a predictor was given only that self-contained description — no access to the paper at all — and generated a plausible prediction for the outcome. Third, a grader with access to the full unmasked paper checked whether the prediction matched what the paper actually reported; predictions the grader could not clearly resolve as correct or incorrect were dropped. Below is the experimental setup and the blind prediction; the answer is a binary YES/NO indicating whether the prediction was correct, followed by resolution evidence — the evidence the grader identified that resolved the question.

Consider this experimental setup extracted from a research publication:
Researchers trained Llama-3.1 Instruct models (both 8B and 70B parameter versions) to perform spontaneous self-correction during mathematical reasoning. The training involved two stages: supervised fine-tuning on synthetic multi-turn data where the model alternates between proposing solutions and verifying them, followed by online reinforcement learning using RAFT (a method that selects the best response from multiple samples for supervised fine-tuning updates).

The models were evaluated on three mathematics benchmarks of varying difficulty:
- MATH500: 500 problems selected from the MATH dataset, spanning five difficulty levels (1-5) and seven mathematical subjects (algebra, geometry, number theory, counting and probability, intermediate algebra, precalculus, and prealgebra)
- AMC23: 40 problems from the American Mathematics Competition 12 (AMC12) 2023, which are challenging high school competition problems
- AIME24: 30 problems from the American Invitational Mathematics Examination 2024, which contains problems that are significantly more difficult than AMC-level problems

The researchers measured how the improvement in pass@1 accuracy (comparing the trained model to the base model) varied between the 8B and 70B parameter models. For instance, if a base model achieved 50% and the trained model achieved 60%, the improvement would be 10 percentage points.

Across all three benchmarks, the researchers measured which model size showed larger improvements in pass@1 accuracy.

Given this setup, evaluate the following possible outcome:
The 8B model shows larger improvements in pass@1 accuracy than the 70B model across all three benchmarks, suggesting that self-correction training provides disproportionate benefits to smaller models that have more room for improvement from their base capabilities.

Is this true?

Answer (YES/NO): NO